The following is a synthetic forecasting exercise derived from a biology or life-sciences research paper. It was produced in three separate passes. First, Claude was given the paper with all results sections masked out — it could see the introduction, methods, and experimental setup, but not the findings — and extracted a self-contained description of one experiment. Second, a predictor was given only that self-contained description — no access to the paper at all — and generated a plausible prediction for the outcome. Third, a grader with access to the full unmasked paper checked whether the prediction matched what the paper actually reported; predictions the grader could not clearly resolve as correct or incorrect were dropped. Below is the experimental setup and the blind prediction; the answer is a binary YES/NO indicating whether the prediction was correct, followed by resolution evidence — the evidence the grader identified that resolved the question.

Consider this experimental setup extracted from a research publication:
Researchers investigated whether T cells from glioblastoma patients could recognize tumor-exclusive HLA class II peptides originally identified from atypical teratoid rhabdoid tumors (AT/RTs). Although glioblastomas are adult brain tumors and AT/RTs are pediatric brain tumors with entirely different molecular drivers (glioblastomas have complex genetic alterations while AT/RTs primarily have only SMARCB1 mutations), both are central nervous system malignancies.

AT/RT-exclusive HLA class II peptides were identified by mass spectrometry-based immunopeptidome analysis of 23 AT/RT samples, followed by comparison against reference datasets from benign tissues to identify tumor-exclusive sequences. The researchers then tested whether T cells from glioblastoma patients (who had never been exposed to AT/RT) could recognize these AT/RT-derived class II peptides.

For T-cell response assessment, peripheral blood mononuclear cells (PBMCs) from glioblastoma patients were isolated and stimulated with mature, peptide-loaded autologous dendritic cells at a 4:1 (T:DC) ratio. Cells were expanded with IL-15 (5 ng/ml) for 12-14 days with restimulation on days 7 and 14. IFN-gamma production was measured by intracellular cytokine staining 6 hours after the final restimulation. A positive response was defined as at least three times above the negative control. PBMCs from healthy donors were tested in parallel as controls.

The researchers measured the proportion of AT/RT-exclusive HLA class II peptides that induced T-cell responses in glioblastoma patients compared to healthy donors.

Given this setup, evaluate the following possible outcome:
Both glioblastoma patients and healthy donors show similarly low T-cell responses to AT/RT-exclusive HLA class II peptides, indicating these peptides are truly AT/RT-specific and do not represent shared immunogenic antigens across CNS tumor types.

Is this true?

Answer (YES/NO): NO